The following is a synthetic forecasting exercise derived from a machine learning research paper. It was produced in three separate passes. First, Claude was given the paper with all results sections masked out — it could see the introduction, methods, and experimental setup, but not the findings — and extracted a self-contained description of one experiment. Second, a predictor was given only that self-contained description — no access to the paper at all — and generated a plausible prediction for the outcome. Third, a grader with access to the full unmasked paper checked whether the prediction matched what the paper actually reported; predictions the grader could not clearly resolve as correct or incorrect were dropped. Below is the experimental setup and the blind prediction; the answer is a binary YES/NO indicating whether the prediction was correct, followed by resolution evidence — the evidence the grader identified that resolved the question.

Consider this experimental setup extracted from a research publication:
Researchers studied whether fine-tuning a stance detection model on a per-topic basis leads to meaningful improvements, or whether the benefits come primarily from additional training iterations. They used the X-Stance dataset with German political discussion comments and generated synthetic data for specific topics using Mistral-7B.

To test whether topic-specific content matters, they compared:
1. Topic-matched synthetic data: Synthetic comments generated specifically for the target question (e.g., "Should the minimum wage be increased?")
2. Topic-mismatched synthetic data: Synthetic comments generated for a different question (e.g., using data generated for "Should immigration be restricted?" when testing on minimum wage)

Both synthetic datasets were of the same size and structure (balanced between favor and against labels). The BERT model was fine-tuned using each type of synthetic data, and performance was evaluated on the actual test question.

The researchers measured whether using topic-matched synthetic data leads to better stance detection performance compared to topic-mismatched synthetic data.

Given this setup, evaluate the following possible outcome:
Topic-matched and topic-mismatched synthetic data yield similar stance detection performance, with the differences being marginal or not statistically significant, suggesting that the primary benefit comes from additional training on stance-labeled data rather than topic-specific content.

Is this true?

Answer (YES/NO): NO